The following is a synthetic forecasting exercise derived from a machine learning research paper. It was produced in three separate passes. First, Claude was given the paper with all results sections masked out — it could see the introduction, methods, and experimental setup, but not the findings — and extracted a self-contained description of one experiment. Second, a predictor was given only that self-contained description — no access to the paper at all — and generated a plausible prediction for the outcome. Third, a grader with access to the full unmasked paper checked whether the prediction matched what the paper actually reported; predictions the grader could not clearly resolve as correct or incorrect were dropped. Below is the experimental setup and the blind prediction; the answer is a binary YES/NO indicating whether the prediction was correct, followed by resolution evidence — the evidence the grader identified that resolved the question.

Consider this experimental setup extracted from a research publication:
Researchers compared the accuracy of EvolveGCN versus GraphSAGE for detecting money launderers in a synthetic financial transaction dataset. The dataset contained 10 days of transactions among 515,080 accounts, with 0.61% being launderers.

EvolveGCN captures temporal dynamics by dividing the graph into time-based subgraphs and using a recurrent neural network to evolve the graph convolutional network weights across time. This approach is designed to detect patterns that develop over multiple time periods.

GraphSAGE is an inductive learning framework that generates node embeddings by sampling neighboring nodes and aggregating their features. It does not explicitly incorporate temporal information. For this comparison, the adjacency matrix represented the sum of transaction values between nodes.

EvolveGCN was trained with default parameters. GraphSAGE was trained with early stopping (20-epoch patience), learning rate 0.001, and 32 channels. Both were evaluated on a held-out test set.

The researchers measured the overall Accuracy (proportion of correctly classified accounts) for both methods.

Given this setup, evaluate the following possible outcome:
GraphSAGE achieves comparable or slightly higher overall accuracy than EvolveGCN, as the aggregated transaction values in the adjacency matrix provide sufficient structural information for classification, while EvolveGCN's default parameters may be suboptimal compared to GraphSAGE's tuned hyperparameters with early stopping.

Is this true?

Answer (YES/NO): NO